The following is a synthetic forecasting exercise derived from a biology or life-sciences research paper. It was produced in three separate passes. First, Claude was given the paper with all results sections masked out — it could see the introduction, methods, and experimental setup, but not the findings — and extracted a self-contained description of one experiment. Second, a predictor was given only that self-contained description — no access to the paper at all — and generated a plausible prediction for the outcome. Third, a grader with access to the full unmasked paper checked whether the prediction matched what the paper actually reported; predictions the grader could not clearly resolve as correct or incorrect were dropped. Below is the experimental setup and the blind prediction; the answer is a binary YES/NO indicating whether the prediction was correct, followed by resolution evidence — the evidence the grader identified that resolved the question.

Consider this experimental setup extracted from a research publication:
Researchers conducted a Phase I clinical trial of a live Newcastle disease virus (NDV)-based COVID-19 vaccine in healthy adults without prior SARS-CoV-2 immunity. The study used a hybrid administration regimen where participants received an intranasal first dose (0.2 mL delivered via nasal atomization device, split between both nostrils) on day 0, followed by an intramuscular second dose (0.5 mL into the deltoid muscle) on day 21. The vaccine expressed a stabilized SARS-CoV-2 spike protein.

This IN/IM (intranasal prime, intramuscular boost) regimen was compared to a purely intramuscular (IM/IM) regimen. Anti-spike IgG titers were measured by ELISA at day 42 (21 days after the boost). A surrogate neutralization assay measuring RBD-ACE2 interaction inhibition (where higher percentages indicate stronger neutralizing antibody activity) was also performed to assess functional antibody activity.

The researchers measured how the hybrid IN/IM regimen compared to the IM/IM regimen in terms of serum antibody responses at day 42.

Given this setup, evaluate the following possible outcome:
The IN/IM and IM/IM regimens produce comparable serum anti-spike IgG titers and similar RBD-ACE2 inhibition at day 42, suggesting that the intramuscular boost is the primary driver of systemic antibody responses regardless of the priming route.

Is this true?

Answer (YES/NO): NO